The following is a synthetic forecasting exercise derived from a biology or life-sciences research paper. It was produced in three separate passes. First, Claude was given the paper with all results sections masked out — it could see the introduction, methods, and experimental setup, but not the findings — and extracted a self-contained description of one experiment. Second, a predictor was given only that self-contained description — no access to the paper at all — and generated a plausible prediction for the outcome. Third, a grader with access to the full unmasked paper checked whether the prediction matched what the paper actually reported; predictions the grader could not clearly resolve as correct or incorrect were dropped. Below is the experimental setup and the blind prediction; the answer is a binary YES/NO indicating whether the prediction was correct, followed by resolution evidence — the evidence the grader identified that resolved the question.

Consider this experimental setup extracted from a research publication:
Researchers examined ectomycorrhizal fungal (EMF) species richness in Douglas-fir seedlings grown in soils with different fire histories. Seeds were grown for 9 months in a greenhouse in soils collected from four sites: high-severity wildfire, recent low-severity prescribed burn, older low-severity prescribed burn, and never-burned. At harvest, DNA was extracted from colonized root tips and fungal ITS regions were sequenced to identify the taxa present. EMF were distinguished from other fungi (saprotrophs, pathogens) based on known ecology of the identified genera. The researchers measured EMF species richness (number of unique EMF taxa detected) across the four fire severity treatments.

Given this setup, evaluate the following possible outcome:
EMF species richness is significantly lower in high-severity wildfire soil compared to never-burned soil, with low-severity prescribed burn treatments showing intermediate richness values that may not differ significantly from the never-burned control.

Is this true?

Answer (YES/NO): NO